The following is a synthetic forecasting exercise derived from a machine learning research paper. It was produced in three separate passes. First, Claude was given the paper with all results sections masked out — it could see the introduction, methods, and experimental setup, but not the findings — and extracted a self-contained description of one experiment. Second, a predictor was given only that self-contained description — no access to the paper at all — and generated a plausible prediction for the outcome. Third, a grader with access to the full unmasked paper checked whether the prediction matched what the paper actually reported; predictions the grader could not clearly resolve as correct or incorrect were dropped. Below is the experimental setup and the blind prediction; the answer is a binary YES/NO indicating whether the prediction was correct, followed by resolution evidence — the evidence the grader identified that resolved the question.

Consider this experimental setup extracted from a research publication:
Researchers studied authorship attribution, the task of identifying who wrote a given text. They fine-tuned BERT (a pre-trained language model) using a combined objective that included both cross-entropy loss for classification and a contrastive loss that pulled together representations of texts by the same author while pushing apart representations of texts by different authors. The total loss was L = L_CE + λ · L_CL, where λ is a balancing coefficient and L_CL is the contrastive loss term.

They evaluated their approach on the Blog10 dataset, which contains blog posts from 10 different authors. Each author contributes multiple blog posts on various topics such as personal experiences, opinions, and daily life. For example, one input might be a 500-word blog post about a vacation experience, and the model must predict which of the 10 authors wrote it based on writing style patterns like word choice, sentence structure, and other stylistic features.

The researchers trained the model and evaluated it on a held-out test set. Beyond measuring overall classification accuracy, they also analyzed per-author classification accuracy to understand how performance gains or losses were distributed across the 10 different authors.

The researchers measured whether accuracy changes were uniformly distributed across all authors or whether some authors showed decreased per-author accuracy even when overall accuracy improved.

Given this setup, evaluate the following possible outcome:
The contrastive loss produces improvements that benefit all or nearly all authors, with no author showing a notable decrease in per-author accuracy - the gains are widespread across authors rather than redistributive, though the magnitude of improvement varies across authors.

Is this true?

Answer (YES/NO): NO